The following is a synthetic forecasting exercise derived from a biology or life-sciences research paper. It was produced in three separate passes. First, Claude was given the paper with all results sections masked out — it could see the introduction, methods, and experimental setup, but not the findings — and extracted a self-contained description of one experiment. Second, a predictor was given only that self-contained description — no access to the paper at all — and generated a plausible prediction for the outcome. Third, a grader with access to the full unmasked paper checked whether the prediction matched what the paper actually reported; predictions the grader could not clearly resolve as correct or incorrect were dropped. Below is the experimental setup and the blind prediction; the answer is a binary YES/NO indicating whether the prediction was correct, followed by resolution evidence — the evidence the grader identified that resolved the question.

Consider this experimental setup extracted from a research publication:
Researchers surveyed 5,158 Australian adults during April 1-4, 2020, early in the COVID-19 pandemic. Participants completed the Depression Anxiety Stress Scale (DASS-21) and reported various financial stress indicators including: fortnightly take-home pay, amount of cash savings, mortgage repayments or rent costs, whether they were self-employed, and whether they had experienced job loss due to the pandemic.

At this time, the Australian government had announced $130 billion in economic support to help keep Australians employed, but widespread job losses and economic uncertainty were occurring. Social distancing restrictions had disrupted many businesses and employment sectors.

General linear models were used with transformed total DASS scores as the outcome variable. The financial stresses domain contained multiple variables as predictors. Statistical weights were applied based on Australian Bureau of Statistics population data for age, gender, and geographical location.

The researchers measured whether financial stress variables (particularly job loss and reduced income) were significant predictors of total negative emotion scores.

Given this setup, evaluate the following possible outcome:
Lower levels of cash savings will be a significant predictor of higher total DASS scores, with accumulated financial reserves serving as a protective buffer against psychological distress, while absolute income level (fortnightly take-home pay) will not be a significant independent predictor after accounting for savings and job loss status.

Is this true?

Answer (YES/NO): NO